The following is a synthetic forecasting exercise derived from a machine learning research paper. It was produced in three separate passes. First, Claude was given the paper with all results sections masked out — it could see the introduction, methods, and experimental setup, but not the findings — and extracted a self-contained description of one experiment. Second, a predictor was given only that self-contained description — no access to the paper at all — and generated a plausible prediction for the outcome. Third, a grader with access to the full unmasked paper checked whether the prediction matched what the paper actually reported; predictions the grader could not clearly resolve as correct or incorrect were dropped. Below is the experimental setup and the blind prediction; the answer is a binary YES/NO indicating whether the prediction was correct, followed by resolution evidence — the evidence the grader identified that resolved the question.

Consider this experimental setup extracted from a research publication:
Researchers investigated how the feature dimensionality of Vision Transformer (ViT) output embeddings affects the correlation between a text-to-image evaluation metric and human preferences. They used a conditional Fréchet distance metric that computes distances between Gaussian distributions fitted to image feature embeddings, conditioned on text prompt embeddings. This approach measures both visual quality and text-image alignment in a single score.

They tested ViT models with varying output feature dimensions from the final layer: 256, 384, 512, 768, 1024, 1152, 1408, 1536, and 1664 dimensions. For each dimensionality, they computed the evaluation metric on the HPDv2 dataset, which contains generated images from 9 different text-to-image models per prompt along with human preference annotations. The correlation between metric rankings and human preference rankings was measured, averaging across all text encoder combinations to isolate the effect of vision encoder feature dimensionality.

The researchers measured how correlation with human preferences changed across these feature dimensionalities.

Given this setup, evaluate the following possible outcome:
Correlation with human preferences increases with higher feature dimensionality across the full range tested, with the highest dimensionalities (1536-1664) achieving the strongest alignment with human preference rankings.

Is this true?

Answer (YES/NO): NO